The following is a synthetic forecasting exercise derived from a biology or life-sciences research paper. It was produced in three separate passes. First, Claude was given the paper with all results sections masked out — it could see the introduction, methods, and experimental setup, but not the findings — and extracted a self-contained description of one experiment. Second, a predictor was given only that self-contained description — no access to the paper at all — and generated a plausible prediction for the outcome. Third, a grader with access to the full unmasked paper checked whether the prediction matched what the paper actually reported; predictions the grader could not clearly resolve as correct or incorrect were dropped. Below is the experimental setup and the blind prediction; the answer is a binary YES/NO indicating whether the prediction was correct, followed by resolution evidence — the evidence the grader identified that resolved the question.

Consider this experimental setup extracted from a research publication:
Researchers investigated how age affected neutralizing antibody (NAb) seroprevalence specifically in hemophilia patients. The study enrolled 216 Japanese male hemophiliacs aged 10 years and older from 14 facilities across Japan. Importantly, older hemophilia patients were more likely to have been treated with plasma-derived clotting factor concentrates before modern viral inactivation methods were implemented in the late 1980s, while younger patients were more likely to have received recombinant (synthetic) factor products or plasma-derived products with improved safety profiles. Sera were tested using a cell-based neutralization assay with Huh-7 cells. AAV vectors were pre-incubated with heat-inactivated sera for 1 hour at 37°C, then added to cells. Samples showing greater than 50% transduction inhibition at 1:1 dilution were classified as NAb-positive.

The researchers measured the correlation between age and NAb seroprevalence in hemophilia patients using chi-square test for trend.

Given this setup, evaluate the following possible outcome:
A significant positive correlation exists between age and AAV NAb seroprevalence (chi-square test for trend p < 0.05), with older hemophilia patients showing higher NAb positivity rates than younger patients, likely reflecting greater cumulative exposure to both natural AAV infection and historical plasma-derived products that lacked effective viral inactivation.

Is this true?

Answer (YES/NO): NO